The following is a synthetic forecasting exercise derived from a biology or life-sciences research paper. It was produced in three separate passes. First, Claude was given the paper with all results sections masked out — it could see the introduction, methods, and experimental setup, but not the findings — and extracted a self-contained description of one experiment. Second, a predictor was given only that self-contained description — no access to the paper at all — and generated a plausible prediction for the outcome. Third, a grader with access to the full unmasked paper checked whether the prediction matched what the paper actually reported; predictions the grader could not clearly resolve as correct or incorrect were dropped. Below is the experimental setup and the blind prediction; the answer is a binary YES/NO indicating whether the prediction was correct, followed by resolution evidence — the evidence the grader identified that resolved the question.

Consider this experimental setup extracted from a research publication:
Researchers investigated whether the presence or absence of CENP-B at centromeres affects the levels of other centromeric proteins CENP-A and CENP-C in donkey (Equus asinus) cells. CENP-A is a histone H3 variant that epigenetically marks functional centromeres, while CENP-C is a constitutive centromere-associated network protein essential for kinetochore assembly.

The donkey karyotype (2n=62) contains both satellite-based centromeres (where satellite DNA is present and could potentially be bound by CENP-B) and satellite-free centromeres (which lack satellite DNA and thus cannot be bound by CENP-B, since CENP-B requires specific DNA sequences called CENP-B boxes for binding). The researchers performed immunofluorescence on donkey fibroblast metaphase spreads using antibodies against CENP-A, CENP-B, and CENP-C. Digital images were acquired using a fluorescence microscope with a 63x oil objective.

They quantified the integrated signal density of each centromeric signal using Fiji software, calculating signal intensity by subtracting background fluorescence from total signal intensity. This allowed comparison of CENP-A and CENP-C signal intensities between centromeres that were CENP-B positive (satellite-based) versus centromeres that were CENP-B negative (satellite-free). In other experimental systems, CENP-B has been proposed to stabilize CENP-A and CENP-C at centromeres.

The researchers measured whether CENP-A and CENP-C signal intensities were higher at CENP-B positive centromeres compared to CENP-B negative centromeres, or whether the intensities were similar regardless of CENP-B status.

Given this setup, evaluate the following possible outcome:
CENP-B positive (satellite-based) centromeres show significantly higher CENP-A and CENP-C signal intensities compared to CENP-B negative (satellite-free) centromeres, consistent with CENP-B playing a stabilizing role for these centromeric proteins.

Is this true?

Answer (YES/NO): NO